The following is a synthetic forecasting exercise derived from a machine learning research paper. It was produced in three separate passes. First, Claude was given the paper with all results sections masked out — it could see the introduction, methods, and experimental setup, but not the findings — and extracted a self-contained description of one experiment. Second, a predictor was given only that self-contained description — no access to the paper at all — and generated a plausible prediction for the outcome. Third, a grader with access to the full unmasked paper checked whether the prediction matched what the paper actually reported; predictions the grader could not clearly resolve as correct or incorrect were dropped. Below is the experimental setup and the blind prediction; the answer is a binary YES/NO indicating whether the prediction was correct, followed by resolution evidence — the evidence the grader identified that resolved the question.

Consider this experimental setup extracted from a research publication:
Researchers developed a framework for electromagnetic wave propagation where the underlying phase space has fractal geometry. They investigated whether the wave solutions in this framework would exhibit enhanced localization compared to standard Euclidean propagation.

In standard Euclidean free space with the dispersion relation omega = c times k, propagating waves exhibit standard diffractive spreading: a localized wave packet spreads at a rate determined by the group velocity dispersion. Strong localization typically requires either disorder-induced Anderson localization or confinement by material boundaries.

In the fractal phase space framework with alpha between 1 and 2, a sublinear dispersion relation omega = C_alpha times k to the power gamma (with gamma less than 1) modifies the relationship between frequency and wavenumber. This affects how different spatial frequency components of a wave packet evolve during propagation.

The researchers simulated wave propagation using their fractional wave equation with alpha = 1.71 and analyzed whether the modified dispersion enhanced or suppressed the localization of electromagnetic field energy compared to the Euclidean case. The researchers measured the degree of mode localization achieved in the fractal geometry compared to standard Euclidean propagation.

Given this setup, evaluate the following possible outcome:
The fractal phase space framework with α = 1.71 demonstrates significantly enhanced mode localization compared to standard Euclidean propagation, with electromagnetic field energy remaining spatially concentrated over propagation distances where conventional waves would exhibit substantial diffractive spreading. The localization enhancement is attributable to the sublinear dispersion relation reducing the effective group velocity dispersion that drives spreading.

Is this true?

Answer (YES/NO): YES